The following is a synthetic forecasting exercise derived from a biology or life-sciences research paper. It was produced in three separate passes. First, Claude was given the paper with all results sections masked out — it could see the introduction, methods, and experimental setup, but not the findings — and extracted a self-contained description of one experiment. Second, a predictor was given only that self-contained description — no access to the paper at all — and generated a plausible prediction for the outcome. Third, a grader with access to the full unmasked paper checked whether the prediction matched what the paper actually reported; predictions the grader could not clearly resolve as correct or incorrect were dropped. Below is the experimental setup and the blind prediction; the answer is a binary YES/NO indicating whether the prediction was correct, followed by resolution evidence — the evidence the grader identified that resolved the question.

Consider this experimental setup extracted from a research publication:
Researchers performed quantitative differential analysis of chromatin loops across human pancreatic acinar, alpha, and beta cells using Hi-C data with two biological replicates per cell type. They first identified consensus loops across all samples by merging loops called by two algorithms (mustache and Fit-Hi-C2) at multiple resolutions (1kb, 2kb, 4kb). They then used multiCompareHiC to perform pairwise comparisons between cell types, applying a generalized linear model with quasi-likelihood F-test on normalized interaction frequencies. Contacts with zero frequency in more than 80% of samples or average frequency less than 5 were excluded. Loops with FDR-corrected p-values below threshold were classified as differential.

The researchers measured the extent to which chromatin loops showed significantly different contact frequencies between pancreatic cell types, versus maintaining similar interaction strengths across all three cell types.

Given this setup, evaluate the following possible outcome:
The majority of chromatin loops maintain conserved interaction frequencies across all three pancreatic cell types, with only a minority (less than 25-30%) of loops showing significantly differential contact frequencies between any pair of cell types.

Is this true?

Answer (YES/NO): YES